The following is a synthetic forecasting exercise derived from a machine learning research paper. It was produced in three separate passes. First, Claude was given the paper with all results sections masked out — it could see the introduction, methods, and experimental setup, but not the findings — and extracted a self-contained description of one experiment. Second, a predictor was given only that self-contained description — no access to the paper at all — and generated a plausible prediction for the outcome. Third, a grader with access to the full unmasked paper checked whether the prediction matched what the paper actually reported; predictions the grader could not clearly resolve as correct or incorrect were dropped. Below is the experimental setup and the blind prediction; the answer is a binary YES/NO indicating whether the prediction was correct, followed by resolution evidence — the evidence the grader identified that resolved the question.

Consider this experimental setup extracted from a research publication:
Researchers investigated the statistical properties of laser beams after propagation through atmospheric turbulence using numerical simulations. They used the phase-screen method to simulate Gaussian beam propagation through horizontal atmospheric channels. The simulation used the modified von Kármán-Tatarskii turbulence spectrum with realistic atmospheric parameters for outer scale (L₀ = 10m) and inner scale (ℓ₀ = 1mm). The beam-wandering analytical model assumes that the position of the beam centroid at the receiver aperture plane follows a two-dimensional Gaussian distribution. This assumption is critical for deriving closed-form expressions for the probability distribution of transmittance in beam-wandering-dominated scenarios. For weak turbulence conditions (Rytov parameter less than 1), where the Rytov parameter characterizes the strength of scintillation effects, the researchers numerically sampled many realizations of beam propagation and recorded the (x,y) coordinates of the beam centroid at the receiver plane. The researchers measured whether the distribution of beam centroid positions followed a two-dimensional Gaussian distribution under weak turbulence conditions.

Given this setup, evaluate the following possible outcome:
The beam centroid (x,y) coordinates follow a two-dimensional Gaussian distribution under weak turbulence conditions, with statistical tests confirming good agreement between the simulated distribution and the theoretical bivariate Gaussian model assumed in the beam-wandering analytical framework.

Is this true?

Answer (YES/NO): YES